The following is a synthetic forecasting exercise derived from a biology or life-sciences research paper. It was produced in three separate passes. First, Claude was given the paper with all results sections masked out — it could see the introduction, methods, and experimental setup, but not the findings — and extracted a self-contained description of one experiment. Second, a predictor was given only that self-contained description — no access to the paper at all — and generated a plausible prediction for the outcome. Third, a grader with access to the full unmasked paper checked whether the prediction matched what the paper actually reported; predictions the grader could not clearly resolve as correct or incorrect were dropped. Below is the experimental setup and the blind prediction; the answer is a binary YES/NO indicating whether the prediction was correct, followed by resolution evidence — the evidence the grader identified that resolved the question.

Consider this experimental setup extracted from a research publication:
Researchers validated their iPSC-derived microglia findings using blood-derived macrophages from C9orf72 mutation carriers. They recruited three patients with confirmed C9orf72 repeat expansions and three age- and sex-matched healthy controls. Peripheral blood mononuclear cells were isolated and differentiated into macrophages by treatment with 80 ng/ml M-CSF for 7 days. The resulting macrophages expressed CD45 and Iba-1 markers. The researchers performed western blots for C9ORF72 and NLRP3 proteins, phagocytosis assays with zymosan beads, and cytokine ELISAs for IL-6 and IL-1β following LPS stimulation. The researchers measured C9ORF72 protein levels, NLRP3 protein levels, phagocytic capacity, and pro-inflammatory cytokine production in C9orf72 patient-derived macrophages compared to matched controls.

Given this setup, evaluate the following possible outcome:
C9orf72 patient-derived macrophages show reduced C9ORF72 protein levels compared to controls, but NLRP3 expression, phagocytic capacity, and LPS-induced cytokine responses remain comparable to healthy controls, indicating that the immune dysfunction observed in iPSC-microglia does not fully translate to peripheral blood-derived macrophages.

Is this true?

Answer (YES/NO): NO